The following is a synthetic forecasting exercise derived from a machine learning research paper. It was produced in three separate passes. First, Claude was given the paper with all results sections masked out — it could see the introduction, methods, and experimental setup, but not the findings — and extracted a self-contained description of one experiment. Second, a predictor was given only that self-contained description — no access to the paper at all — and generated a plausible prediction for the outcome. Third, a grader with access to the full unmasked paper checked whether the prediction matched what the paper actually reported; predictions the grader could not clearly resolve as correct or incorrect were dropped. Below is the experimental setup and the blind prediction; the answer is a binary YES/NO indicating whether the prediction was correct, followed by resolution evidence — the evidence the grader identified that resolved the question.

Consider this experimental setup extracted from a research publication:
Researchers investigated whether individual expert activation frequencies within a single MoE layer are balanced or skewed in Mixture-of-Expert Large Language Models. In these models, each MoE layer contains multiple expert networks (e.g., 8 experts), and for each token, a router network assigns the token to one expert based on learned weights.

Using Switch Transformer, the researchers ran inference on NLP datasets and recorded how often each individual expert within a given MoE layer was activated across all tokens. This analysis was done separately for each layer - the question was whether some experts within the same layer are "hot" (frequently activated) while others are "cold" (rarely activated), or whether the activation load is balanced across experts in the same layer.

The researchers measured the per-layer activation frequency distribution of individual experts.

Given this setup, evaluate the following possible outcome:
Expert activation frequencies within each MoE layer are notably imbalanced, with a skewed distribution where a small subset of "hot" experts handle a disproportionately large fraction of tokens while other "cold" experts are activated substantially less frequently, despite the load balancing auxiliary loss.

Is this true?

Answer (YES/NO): NO